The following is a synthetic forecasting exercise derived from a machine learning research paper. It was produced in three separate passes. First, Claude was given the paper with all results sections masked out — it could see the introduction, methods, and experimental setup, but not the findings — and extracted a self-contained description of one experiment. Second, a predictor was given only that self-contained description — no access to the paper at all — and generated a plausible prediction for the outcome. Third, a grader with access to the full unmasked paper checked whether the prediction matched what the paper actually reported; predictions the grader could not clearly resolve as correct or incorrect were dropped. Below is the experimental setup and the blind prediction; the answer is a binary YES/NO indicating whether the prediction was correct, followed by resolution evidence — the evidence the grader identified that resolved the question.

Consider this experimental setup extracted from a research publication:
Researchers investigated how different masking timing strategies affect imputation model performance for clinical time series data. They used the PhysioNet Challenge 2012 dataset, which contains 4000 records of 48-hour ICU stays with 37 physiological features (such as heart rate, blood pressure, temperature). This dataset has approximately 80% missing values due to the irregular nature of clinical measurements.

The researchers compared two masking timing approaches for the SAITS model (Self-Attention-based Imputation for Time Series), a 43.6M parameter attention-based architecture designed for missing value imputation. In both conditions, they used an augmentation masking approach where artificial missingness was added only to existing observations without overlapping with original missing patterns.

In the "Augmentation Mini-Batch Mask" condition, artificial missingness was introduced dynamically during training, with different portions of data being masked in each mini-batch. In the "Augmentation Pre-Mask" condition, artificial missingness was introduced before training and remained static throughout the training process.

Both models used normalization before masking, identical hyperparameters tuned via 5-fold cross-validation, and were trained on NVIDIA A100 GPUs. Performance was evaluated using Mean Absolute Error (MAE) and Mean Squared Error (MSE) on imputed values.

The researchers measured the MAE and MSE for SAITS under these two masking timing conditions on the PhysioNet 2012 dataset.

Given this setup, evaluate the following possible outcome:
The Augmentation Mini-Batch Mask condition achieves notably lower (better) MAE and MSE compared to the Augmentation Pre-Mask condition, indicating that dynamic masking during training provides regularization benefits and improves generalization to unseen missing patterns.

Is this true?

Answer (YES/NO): YES